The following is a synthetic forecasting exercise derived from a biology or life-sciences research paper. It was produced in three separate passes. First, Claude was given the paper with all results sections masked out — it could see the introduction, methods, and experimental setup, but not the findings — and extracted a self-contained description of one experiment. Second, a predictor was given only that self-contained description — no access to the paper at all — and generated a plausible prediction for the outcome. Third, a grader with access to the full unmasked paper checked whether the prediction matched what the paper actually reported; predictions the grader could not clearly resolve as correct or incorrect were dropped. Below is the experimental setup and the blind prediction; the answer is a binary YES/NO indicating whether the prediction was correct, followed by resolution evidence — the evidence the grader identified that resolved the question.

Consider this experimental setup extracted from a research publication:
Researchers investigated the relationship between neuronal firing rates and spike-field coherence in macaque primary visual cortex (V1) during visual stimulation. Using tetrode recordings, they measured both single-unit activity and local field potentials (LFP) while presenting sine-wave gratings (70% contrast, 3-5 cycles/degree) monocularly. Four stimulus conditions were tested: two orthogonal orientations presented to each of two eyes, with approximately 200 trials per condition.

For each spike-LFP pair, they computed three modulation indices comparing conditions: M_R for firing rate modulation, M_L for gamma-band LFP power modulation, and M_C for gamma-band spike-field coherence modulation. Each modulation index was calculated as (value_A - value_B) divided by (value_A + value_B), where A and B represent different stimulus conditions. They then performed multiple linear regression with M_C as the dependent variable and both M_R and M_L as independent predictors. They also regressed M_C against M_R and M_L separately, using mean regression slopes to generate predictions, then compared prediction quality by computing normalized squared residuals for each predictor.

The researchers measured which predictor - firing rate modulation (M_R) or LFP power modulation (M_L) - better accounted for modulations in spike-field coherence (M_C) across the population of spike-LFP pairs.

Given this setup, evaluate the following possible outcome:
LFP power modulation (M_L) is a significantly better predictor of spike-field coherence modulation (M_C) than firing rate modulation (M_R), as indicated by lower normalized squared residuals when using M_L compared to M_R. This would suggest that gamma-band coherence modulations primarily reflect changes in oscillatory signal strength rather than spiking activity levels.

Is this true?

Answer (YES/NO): NO